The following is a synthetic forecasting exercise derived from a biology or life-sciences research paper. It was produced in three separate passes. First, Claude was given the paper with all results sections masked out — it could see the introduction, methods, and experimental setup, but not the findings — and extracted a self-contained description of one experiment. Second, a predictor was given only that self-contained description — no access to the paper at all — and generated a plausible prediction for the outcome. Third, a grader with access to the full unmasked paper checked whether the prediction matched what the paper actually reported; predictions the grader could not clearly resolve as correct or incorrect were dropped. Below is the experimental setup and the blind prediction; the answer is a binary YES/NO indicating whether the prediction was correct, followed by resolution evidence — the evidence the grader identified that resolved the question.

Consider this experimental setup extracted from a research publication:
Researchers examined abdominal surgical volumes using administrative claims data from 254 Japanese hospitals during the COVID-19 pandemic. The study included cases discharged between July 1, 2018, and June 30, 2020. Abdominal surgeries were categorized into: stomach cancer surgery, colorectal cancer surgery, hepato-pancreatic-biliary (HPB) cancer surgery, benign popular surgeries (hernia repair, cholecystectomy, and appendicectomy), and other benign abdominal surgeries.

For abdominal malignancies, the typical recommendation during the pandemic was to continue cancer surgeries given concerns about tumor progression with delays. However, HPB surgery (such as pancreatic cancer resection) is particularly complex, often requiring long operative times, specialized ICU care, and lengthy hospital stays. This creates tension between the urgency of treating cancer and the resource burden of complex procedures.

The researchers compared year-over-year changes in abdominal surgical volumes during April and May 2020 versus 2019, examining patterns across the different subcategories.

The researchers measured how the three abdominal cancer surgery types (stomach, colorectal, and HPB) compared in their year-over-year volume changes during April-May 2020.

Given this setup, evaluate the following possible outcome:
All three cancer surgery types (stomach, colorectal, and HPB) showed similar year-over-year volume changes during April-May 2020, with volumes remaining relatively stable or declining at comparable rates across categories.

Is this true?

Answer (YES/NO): YES